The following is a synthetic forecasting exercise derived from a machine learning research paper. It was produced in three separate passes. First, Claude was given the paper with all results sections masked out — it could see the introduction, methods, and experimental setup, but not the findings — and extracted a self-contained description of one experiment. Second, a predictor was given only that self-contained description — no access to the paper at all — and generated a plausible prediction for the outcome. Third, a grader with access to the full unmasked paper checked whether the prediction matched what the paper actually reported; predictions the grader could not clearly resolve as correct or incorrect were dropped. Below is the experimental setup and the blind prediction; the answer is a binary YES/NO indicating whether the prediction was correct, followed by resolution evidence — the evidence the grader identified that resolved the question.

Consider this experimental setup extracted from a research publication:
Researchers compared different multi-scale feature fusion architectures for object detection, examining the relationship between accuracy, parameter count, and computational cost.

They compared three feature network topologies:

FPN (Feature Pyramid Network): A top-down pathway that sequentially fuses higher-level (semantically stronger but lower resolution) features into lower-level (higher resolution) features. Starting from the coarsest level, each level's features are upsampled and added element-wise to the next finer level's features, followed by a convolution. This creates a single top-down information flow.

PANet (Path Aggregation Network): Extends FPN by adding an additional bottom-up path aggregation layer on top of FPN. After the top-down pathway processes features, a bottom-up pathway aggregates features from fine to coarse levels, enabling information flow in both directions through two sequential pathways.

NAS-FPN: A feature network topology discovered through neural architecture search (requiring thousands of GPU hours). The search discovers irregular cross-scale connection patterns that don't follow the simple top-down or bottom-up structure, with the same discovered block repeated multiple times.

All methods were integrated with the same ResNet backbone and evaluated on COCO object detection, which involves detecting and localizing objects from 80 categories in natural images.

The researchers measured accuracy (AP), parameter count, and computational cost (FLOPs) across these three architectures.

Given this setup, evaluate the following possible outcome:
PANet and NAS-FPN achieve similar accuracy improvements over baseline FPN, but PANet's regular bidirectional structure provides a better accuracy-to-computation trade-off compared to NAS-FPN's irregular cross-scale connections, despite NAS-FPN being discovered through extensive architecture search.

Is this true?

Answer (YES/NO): NO